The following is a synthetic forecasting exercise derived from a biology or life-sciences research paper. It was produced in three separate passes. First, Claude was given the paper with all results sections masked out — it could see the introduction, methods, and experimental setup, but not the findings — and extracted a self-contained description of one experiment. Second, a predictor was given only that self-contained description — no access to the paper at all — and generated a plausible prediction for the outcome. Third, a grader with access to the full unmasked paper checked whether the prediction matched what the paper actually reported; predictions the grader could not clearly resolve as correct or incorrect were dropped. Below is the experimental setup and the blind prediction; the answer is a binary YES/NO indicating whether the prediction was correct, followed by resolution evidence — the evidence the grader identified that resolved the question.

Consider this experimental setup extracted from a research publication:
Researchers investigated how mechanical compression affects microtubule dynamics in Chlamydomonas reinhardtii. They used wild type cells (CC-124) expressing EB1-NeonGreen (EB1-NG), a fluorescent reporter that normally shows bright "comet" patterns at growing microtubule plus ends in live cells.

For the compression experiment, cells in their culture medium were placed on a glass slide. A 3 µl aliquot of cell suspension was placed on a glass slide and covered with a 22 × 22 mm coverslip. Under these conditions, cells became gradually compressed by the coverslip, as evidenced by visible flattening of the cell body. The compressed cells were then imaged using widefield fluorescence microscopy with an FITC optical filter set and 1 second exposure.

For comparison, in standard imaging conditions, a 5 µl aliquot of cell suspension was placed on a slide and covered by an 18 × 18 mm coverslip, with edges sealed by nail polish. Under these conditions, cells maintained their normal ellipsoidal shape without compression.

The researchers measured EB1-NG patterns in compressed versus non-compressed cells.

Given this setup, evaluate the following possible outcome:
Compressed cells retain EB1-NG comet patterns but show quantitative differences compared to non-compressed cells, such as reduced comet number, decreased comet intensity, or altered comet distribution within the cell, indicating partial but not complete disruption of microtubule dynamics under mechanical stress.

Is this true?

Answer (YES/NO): NO